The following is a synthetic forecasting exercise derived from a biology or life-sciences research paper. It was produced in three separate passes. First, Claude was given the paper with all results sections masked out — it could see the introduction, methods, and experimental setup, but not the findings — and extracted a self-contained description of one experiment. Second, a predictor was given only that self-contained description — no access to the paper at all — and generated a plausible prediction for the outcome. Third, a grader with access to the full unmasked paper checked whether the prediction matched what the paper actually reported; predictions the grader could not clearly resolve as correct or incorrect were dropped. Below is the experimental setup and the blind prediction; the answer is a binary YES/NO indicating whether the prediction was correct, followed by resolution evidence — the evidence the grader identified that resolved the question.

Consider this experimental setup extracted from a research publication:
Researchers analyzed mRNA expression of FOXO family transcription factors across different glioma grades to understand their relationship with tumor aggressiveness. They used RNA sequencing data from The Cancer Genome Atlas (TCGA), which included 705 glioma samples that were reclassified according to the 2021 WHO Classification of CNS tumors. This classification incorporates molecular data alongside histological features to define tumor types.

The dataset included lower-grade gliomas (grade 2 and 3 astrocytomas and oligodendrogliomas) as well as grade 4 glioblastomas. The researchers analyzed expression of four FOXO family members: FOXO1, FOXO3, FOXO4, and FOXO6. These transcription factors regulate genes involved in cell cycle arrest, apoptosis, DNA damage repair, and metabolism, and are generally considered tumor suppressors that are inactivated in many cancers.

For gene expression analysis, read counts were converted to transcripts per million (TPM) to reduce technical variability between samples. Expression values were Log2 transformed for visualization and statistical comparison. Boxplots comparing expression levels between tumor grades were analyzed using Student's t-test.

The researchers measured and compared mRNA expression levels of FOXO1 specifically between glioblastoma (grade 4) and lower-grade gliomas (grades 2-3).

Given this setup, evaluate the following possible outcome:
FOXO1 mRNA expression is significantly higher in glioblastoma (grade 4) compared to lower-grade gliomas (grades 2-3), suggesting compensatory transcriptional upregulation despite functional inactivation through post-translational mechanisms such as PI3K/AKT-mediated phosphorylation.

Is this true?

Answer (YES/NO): YES